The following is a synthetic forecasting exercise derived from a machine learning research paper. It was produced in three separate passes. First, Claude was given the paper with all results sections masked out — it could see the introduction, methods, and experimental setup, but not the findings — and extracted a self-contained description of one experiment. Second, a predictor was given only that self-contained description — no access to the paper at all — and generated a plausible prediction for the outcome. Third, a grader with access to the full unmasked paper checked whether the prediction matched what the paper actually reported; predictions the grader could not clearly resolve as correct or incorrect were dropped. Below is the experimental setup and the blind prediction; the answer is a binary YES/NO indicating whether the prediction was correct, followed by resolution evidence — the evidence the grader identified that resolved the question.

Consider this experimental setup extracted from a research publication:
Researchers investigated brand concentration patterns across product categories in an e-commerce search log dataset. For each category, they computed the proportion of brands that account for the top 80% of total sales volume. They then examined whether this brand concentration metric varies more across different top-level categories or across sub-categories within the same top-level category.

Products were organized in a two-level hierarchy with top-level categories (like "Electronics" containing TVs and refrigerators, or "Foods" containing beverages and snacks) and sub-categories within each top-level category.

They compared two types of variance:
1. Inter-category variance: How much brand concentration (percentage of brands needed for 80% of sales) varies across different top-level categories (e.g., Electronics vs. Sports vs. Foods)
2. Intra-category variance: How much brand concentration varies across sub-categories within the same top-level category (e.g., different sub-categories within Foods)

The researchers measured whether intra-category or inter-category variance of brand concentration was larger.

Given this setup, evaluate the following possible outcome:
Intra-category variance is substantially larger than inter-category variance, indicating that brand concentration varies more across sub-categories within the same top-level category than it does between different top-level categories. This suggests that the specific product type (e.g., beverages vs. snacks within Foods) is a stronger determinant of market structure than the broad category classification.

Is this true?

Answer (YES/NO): NO